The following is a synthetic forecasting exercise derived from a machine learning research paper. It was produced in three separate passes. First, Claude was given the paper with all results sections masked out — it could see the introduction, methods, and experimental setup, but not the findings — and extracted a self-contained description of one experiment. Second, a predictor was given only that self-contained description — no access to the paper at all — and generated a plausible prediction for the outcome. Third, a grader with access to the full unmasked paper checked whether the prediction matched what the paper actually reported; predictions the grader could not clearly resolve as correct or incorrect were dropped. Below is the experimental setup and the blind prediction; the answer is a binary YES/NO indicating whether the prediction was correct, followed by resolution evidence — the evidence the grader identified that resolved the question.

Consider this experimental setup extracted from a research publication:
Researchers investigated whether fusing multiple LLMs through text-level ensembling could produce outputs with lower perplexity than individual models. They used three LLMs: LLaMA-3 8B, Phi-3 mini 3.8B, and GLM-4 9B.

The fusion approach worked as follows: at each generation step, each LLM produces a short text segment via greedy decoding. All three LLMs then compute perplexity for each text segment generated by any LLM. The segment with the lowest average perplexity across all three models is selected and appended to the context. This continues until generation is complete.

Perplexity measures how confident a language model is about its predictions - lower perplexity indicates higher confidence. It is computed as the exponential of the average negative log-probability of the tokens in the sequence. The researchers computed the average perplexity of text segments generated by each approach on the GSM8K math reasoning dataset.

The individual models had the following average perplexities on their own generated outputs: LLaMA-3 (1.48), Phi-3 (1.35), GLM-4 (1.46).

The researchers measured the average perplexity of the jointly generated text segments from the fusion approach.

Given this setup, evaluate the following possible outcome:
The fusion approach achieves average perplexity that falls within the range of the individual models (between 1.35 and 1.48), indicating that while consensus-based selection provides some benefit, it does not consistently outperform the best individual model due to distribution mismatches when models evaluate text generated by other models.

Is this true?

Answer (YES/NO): NO